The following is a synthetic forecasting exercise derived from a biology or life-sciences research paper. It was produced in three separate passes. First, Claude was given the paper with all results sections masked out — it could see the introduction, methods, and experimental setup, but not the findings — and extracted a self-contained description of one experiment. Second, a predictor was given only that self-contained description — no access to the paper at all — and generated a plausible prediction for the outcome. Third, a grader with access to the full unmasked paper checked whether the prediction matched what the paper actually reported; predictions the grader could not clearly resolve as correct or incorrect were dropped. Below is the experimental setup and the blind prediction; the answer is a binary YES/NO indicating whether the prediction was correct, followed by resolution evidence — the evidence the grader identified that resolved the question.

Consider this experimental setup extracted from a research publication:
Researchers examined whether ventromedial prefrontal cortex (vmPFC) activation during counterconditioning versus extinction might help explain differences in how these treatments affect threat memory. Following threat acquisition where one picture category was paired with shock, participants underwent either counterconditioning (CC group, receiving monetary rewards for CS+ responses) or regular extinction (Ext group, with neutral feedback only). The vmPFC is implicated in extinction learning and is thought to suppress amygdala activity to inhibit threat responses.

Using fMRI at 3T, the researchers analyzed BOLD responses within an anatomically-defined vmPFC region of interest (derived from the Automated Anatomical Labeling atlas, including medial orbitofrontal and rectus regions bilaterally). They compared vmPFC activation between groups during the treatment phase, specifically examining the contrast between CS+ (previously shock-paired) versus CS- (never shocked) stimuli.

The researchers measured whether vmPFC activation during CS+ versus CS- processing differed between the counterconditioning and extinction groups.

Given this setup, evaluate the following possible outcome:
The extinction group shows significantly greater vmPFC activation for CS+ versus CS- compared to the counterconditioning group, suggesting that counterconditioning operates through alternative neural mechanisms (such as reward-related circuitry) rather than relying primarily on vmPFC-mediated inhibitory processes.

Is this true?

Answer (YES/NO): YES